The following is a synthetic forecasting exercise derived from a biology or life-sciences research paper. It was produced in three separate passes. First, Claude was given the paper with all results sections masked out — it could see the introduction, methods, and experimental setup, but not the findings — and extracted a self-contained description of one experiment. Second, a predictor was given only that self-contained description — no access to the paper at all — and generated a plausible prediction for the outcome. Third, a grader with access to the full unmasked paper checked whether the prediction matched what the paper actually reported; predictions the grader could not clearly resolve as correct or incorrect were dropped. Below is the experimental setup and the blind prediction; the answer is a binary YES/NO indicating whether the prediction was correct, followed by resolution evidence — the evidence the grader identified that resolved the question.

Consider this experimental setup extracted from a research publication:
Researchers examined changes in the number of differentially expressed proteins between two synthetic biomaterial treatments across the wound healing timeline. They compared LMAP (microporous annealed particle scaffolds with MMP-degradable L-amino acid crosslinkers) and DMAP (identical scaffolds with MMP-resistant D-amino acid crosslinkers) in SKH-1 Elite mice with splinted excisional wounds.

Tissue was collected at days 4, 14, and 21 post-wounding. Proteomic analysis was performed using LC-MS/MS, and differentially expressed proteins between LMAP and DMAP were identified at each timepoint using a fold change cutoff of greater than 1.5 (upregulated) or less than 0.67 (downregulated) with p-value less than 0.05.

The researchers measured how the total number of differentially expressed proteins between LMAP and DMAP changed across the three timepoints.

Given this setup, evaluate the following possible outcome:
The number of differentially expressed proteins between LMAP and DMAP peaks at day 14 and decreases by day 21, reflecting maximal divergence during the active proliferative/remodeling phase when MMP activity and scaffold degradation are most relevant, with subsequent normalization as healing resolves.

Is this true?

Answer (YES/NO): NO